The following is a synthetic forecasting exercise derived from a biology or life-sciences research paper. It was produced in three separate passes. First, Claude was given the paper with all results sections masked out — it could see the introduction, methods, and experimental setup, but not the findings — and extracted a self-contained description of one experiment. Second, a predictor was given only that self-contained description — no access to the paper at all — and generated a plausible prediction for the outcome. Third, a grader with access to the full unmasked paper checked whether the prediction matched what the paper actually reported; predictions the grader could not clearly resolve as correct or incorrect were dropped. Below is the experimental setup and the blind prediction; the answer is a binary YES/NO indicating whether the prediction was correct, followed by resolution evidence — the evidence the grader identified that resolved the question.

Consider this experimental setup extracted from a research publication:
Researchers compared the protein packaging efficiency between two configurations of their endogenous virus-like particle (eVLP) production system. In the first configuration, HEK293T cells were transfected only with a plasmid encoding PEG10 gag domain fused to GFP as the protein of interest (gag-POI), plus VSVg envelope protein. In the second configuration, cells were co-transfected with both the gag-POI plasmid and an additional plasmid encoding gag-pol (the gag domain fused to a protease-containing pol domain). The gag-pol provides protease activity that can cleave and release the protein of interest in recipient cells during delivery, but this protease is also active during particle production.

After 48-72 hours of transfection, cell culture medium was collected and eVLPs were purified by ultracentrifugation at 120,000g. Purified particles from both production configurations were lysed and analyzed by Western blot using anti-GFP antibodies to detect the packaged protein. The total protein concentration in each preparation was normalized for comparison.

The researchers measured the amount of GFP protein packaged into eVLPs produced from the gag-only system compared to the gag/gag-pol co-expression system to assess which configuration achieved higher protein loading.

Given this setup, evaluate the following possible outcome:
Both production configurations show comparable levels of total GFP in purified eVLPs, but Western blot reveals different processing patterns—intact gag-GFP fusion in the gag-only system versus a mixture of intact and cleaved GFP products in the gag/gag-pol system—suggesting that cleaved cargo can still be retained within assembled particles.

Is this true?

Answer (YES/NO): NO